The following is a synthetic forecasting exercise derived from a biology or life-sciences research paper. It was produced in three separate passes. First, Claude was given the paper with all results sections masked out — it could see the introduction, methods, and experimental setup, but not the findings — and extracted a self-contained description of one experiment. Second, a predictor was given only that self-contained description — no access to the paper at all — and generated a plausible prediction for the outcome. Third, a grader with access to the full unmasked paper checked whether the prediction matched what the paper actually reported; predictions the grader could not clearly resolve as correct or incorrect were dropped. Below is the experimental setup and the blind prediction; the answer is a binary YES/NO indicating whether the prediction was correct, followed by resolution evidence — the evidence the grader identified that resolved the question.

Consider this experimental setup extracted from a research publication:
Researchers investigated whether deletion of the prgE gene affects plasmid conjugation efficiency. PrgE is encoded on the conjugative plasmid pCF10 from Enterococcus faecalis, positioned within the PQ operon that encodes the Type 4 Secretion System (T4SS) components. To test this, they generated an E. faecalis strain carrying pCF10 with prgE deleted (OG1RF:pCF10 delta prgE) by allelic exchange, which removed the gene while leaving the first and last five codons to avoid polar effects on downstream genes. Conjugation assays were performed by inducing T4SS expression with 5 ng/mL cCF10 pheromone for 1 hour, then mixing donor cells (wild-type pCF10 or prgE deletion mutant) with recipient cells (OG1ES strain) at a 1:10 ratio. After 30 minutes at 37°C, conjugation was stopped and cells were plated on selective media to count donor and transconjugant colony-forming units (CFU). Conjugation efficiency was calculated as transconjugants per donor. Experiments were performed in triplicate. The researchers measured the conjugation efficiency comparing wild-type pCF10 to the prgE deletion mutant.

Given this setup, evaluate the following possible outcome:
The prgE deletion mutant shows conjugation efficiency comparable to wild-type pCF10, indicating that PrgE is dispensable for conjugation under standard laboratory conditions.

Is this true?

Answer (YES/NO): YES